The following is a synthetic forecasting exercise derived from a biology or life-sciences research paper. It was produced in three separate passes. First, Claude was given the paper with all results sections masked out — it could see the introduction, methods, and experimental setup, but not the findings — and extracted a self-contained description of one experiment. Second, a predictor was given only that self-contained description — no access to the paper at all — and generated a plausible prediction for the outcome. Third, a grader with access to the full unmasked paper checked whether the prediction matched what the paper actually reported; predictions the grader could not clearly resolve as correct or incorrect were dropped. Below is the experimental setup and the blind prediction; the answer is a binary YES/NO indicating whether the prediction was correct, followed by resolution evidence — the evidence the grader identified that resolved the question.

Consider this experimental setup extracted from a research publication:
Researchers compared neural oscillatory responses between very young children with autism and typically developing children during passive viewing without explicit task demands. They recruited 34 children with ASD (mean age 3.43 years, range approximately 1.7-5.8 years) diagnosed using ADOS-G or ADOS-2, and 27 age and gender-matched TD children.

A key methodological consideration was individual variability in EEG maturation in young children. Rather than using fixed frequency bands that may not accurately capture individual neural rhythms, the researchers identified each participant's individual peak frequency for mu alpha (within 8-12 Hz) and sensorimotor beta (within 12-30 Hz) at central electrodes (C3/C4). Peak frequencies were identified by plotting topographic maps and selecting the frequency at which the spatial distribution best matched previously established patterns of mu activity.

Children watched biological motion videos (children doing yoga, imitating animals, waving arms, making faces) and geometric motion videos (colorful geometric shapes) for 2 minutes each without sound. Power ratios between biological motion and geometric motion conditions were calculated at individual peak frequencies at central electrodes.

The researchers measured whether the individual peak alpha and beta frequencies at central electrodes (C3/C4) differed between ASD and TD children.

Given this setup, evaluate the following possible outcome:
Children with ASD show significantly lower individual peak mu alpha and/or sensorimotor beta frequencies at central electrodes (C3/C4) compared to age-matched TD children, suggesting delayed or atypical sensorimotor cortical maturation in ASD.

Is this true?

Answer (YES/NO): NO